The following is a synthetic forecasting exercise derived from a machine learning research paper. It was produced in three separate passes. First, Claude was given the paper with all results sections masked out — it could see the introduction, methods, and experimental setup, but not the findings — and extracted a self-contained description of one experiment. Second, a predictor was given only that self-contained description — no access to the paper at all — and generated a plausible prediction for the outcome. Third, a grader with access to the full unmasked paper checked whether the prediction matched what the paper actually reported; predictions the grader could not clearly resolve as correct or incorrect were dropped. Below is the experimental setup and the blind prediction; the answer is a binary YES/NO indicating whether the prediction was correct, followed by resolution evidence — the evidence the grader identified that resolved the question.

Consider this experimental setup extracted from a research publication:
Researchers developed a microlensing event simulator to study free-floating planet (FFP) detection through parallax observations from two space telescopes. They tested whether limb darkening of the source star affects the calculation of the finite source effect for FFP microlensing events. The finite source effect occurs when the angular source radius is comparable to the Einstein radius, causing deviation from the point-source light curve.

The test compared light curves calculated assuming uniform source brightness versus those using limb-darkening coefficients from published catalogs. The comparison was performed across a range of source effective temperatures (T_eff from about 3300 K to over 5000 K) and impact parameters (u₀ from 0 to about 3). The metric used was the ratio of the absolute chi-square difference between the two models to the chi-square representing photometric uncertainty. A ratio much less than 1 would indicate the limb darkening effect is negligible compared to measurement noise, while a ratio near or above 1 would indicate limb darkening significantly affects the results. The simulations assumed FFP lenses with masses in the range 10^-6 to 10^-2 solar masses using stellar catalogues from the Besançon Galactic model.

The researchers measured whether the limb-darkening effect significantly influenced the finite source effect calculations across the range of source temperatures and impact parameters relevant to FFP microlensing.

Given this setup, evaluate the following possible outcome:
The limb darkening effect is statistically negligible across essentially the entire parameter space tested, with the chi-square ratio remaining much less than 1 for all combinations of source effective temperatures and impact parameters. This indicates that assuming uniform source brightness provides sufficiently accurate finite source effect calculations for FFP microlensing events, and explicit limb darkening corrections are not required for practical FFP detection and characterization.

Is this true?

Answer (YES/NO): YES